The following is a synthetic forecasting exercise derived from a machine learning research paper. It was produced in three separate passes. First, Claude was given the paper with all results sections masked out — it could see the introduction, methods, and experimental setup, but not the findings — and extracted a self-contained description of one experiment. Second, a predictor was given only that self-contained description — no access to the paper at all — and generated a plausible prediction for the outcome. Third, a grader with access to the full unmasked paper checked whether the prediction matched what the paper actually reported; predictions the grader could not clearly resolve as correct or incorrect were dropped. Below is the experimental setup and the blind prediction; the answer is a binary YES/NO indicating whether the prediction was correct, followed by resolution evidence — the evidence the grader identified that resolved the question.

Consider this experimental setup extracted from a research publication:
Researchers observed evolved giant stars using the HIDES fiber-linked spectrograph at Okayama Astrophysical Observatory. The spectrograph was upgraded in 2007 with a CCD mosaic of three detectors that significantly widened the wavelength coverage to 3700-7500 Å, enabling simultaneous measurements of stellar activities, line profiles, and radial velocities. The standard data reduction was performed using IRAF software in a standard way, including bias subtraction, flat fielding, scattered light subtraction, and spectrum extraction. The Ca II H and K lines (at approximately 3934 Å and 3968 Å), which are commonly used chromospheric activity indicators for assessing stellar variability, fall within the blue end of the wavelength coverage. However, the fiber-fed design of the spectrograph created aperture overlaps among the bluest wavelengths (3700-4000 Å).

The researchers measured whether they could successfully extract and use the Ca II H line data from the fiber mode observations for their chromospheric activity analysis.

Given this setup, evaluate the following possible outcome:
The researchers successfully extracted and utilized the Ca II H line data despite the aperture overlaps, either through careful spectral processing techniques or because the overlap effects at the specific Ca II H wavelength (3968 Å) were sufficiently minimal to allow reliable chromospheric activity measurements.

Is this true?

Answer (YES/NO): NO